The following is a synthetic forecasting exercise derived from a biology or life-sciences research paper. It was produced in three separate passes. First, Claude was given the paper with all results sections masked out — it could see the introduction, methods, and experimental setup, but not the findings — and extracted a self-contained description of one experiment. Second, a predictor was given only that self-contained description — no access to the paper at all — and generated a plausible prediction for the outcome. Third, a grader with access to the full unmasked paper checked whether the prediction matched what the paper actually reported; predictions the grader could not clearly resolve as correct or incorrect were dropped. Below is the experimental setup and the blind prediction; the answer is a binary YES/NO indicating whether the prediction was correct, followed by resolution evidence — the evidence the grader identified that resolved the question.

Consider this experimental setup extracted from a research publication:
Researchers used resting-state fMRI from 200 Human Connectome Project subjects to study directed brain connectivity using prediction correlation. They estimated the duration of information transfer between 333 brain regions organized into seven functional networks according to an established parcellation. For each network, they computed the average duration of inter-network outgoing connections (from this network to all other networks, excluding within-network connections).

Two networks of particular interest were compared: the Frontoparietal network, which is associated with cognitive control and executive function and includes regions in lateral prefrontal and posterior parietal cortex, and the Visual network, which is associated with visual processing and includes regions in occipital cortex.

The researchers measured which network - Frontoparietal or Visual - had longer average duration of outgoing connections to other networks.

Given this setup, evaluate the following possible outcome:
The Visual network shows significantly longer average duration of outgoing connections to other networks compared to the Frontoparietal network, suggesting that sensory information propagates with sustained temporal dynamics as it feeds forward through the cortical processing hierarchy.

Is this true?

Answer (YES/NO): NO